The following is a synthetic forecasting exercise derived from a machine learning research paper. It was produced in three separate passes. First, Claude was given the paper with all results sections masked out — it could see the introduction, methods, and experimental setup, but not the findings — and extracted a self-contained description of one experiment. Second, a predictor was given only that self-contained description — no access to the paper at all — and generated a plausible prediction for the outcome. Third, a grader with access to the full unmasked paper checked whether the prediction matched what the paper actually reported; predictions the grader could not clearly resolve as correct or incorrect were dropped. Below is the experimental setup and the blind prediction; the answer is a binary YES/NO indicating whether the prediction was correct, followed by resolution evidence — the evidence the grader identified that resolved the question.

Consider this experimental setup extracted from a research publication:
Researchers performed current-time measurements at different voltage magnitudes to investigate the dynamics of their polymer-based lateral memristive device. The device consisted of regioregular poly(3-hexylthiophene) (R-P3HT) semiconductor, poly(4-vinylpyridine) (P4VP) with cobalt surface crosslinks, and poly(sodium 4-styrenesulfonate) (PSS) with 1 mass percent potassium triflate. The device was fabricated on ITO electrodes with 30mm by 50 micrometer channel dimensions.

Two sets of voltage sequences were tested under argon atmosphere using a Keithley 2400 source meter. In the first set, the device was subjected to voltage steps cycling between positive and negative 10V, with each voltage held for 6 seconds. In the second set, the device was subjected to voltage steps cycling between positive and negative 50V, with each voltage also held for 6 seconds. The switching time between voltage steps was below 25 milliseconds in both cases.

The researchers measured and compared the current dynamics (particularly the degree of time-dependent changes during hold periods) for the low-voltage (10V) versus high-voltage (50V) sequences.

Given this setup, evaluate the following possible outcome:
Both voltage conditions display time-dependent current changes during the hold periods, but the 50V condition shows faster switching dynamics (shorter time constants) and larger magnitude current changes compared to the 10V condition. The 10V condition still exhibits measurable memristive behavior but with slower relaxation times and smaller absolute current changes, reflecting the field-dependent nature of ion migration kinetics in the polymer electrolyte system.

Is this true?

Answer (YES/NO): NO